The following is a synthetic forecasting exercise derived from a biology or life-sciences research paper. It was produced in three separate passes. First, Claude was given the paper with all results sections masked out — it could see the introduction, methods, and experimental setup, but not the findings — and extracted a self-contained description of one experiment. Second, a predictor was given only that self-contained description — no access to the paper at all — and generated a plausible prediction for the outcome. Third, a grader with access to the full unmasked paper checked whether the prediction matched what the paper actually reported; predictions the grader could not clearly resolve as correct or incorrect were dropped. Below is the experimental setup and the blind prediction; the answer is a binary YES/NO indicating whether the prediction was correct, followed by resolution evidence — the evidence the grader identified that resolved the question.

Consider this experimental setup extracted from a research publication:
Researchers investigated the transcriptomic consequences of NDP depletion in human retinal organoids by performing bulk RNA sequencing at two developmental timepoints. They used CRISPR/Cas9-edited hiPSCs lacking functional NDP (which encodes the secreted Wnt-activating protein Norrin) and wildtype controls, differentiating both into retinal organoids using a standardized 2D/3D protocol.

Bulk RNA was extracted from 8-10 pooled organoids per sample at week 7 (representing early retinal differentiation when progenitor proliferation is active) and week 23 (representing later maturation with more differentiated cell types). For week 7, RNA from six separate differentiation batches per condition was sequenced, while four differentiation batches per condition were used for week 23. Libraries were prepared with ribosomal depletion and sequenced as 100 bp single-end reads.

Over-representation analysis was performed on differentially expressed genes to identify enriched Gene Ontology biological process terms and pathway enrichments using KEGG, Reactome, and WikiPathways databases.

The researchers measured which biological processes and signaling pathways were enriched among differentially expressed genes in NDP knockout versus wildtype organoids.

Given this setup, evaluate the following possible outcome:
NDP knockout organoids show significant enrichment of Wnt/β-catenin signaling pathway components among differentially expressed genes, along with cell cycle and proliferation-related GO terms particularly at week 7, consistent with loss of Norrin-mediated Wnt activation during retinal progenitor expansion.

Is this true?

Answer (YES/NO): NO